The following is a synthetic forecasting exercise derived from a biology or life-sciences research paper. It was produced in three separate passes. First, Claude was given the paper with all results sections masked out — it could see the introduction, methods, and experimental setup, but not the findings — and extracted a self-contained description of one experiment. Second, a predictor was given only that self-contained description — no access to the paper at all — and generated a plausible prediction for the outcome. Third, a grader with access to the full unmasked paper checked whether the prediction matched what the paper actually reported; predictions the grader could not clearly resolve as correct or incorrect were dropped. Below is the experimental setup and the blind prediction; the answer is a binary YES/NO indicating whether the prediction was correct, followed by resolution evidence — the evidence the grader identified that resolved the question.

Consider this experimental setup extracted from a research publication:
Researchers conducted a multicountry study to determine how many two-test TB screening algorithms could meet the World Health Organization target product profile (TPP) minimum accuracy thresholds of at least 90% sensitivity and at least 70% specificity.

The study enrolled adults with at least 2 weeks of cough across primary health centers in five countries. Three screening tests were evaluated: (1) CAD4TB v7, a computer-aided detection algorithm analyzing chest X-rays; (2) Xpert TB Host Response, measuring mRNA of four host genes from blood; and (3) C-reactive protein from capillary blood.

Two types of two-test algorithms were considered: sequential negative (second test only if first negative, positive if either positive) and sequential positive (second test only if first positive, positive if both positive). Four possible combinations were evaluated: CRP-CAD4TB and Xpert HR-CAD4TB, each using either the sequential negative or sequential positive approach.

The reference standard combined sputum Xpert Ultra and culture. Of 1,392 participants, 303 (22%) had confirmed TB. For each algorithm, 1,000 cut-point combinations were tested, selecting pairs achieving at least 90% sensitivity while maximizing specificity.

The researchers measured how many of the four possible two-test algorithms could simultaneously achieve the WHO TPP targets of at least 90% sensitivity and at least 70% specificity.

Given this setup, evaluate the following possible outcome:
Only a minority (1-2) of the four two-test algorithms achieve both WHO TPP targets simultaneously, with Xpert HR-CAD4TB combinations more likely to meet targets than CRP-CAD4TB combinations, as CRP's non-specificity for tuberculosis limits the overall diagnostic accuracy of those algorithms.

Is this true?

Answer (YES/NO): NO